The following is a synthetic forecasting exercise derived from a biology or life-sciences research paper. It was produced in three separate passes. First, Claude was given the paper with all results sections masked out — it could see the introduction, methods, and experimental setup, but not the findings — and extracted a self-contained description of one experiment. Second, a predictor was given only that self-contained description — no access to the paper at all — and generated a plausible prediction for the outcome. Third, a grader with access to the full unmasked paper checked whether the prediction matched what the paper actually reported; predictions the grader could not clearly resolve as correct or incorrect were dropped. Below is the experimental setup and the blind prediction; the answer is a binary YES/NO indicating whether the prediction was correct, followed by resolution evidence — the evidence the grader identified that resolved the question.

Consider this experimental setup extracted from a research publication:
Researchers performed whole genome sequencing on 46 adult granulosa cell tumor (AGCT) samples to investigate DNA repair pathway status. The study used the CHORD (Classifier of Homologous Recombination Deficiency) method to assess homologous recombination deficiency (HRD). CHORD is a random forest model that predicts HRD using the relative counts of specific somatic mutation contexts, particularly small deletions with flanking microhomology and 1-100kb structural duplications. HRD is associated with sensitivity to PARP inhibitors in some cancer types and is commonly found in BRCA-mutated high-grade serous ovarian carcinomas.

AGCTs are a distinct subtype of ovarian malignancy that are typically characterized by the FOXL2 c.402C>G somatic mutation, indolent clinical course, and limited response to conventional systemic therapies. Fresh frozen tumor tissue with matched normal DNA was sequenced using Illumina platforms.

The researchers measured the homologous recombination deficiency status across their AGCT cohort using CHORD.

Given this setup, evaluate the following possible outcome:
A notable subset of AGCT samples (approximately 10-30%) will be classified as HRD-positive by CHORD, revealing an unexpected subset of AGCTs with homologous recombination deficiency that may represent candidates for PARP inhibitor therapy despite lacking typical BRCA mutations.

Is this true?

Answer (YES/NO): NO